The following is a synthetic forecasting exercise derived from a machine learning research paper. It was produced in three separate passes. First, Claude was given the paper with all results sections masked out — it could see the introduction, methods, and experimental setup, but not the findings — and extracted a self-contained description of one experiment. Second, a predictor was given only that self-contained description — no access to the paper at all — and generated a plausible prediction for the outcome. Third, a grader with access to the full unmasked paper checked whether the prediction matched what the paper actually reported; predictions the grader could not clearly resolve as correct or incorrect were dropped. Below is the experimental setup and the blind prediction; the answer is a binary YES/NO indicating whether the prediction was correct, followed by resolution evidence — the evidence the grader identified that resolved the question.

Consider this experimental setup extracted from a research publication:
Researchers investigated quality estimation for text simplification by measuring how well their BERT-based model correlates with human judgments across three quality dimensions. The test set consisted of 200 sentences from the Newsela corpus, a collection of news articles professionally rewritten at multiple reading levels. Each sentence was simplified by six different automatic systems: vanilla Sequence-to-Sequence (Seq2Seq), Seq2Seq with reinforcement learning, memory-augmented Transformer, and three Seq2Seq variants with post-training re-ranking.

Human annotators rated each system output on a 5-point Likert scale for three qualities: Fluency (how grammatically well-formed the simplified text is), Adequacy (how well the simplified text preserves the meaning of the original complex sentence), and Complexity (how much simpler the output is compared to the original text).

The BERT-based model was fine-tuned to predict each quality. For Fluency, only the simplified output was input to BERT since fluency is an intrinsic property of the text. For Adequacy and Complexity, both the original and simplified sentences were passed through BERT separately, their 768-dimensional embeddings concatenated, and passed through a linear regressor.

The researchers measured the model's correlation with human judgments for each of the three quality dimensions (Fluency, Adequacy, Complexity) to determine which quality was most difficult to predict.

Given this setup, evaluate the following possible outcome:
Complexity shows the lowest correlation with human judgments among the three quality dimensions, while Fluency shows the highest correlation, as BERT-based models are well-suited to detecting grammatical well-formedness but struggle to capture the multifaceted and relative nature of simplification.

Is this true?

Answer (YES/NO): YES